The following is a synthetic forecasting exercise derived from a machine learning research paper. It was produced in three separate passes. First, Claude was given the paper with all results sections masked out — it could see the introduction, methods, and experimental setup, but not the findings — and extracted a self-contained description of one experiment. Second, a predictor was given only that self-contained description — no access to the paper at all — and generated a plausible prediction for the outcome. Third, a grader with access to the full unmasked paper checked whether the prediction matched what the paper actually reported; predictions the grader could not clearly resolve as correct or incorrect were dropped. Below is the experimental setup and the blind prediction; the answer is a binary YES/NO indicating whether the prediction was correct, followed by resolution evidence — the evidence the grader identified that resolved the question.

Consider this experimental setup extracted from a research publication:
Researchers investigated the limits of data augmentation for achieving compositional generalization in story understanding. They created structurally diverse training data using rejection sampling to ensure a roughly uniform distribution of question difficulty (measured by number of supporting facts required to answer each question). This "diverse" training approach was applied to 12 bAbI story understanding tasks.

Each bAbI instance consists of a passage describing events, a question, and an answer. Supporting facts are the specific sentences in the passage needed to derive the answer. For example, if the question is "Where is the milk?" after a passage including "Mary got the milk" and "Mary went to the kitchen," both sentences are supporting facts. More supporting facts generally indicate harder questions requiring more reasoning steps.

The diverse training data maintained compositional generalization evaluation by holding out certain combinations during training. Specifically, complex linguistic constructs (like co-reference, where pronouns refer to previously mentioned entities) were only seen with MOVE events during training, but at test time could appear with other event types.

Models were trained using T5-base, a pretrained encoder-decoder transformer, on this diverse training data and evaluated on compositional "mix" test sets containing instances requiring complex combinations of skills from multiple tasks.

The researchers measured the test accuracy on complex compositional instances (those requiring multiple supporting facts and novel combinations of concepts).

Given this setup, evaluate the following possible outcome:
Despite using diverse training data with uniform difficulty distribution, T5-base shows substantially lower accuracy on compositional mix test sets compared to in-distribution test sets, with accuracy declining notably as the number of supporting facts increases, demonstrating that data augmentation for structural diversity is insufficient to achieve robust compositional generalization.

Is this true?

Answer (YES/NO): YES